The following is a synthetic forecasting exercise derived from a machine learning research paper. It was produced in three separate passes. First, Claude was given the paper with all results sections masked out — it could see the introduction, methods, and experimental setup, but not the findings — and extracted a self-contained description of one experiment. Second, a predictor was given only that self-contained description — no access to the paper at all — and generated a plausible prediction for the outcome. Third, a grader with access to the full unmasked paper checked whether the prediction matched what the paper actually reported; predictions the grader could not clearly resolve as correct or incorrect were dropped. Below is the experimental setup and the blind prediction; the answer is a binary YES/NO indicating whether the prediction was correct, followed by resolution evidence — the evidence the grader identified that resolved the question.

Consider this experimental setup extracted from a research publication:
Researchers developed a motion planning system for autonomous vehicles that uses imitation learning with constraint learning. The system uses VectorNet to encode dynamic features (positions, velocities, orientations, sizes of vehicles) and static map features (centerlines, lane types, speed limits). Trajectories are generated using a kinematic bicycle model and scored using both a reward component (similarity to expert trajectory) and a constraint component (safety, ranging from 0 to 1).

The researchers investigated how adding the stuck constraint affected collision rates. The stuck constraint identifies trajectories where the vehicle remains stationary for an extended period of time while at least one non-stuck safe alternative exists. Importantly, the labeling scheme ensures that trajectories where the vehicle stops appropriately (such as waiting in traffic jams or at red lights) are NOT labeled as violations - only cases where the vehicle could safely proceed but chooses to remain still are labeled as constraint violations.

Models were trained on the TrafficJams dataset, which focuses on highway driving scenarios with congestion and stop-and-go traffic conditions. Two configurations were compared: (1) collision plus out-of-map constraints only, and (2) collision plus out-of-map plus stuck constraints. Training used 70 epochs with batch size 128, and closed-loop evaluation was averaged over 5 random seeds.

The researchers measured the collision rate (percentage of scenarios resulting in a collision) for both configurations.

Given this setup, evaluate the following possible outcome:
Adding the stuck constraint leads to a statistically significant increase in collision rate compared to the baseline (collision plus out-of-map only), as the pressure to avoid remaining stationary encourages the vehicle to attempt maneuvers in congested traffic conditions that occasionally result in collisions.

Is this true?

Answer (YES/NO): NO